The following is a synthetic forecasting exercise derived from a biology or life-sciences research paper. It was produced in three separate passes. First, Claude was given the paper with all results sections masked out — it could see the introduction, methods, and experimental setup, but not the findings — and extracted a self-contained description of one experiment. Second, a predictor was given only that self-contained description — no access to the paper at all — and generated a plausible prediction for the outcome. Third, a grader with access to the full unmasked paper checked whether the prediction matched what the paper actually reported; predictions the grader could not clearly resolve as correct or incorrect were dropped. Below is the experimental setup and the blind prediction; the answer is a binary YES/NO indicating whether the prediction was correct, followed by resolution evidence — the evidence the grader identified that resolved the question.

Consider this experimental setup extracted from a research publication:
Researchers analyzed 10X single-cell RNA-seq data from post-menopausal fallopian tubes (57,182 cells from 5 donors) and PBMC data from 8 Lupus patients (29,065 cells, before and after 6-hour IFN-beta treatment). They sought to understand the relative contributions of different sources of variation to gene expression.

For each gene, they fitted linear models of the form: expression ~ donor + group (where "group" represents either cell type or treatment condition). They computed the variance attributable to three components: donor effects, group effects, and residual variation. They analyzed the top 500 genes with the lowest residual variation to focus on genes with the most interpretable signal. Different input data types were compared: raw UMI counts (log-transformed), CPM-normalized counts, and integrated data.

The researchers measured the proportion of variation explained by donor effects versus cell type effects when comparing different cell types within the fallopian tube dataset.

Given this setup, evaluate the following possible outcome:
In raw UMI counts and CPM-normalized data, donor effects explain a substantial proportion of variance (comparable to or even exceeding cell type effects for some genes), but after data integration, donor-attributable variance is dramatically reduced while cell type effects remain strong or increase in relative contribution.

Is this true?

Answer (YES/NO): NO